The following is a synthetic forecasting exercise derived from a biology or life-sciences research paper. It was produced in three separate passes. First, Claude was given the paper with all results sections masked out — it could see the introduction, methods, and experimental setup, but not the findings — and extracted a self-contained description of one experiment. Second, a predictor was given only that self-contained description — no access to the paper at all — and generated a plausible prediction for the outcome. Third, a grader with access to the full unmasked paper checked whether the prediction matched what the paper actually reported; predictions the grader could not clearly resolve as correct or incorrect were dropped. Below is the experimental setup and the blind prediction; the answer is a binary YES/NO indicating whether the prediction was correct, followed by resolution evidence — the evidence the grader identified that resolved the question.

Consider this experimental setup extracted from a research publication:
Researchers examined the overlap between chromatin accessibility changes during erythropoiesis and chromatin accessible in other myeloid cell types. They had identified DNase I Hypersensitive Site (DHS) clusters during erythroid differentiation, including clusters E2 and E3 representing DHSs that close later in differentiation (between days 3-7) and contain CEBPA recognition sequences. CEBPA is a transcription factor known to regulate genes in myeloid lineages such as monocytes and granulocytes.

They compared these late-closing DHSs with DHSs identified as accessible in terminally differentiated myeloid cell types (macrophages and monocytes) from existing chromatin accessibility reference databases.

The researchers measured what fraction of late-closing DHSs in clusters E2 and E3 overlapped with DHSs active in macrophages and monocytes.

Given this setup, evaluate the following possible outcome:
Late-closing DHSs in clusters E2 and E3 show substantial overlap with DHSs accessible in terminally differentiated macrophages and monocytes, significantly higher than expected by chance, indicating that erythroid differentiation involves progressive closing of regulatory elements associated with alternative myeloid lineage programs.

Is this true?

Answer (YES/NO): YES